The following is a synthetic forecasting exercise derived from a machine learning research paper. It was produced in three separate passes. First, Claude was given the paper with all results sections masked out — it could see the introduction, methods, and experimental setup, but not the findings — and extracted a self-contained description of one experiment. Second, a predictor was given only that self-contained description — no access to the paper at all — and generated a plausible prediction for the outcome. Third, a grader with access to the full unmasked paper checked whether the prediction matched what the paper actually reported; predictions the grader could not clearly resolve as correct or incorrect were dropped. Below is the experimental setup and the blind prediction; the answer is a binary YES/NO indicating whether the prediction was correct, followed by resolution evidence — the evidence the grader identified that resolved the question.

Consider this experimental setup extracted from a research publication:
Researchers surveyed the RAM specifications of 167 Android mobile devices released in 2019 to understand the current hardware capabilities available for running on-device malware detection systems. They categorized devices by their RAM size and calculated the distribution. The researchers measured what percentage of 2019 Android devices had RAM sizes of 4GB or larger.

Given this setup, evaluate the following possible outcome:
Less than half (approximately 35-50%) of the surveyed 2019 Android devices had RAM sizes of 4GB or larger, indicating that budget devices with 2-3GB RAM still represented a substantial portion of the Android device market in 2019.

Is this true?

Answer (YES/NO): NO